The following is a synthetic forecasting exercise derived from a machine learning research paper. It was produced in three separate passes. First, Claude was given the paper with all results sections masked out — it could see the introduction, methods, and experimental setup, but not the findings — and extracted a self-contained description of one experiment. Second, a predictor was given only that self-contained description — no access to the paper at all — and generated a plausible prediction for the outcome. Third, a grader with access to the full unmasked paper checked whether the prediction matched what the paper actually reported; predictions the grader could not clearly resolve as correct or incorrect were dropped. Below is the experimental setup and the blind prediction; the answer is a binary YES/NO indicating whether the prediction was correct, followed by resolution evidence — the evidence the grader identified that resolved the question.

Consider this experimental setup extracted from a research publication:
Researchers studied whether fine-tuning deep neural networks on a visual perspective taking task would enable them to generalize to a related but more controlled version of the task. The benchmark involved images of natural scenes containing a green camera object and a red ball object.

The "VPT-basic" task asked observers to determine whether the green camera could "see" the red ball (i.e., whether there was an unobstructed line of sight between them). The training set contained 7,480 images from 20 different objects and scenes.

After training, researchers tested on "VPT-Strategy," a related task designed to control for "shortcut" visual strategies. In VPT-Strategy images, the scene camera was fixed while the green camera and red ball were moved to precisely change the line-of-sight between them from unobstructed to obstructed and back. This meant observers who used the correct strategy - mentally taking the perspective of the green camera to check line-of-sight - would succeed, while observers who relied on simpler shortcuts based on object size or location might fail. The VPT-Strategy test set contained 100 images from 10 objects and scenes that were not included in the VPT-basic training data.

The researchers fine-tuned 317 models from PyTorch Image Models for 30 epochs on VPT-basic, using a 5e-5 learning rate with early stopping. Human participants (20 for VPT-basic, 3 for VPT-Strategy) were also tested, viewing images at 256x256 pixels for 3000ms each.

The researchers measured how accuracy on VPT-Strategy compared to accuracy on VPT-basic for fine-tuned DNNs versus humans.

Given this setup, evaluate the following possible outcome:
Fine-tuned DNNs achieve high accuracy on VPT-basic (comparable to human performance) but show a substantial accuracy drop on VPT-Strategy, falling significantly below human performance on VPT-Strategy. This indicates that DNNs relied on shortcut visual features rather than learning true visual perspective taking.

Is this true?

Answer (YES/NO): YES